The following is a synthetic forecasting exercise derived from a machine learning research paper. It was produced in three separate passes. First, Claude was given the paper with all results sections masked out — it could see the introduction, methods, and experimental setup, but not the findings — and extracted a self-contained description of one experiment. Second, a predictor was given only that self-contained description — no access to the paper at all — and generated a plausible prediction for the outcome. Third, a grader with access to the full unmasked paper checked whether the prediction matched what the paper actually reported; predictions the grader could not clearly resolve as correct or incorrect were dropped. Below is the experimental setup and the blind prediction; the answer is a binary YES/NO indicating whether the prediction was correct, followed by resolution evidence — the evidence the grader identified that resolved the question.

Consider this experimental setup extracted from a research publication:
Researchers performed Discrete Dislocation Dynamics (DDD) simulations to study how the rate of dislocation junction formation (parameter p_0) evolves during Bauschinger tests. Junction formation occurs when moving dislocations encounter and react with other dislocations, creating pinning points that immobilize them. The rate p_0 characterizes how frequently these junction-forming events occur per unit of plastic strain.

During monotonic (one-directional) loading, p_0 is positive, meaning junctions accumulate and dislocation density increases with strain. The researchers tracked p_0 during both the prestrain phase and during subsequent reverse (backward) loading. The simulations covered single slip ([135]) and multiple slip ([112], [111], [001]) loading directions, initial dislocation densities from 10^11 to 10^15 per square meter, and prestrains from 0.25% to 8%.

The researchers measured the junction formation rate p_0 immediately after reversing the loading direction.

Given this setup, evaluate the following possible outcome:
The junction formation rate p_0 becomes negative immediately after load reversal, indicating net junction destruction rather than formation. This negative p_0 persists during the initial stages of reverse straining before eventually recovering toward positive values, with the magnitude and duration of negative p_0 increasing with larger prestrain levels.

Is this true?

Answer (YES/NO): YES